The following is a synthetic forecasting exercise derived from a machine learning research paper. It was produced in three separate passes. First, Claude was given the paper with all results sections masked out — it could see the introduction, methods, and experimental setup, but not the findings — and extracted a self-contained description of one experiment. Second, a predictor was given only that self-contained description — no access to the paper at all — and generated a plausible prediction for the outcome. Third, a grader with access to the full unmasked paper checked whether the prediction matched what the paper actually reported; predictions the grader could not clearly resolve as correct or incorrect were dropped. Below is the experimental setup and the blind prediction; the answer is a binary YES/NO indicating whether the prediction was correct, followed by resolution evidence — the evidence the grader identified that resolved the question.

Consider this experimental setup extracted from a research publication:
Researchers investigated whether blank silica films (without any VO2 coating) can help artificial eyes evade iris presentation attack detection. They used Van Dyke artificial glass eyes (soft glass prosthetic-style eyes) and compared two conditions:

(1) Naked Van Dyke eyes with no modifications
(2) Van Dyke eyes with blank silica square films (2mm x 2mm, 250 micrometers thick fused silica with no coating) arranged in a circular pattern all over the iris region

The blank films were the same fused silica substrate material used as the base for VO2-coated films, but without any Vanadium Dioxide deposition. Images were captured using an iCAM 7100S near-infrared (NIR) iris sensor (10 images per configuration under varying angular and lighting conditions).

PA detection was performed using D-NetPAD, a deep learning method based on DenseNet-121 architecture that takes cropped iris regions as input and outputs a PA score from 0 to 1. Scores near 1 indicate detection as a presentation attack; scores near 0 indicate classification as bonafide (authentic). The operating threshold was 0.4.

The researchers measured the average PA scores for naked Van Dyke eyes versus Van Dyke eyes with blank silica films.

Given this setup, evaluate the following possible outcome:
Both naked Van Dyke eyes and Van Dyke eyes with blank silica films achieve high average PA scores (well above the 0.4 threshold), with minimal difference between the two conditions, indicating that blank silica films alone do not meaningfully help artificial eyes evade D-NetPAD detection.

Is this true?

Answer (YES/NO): NO